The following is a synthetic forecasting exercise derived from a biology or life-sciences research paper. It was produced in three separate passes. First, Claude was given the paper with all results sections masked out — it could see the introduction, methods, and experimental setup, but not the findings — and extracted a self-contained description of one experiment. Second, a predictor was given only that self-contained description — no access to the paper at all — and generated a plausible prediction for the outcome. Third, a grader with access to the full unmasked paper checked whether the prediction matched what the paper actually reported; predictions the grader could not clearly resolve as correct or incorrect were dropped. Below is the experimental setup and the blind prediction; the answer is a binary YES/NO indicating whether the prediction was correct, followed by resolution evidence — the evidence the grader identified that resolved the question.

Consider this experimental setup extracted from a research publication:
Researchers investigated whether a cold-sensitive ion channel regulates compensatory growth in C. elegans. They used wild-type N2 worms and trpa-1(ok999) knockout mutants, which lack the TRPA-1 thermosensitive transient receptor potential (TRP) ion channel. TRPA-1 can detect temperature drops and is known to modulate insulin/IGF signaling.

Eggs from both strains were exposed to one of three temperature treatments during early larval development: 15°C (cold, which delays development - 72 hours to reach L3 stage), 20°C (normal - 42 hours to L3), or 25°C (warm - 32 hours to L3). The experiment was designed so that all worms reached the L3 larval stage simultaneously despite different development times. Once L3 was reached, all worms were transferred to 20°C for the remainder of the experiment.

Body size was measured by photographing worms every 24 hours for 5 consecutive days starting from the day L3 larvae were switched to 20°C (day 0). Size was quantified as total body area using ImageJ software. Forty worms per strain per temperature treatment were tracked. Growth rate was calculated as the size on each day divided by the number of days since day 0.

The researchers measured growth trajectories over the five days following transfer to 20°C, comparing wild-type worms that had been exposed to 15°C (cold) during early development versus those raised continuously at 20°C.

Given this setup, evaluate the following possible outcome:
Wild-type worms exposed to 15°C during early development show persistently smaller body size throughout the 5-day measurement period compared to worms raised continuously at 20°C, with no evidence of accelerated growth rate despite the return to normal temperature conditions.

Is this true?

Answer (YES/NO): NO